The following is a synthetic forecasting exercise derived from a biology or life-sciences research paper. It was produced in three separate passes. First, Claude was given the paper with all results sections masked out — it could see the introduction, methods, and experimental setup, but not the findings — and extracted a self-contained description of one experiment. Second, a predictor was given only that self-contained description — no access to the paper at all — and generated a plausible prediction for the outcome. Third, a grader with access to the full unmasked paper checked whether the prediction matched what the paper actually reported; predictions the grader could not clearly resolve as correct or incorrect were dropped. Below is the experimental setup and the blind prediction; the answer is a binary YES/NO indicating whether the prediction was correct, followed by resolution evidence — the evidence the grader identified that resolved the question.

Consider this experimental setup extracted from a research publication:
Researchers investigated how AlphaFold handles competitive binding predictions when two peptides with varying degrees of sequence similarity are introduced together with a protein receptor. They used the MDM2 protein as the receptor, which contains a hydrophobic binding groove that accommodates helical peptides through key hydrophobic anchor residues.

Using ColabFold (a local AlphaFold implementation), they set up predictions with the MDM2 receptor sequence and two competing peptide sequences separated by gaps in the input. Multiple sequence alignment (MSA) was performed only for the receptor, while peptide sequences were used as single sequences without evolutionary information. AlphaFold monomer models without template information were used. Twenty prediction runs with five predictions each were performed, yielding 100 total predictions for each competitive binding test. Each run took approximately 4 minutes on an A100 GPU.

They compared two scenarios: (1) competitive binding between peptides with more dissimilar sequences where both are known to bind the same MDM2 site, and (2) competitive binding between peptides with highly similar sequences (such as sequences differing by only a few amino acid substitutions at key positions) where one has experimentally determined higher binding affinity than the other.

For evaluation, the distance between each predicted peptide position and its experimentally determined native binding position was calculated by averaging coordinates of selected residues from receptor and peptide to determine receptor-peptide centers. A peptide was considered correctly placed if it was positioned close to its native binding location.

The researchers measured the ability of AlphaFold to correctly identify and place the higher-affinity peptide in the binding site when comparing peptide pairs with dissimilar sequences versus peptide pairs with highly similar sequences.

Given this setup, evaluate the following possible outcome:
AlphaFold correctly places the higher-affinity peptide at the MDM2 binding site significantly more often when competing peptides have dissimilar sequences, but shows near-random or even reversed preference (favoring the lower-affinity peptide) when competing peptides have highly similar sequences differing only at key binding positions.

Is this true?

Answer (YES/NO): NO